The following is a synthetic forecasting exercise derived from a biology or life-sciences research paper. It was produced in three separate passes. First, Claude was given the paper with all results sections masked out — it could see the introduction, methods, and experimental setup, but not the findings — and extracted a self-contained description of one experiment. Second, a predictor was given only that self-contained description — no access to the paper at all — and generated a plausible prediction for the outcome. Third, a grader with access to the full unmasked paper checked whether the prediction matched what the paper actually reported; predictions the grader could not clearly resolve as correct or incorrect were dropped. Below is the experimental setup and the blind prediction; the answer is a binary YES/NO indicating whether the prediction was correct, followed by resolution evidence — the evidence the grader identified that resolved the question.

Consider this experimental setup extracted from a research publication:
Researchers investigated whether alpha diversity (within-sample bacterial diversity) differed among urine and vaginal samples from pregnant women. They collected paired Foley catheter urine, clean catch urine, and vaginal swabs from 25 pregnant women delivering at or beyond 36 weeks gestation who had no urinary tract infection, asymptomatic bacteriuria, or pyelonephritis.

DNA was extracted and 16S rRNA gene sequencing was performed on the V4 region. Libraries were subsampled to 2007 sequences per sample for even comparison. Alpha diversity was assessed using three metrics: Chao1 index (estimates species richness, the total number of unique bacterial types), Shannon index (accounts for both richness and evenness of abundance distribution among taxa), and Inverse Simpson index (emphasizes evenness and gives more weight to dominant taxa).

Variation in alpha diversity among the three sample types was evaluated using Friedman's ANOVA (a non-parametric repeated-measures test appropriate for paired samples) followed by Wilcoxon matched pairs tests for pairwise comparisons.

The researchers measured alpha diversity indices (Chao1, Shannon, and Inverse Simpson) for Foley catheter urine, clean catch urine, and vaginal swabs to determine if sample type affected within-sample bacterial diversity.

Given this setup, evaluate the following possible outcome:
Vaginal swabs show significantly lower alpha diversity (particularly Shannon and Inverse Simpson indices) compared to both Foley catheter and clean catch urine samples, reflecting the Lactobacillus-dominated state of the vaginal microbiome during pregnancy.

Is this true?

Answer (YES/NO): YES